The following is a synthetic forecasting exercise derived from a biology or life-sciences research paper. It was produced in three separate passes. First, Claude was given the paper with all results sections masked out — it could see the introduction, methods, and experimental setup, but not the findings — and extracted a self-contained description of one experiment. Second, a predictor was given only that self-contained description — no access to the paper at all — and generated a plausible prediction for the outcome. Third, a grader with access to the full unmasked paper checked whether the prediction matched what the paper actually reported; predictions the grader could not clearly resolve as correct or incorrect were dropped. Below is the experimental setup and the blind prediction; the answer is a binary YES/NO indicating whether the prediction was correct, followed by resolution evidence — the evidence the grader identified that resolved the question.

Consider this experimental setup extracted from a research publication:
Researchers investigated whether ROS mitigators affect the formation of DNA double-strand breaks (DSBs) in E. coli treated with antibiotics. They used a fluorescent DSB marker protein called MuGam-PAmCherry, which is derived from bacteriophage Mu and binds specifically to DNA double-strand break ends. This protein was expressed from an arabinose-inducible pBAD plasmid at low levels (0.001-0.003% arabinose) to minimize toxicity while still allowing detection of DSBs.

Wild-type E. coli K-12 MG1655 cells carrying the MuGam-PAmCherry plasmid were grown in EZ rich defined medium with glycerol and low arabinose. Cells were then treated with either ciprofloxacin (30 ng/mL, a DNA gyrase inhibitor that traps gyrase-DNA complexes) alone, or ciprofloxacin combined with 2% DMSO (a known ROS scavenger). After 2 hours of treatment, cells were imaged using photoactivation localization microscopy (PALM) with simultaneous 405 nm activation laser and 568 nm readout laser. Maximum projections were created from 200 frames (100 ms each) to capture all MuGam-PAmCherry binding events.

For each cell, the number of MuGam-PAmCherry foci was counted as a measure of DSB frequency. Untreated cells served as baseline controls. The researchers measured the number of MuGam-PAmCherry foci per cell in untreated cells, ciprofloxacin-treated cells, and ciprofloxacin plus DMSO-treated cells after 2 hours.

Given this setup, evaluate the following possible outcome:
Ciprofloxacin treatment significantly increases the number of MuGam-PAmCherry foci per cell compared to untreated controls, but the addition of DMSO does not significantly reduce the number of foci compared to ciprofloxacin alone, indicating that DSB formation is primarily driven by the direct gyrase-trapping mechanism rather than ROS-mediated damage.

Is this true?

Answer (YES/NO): NO